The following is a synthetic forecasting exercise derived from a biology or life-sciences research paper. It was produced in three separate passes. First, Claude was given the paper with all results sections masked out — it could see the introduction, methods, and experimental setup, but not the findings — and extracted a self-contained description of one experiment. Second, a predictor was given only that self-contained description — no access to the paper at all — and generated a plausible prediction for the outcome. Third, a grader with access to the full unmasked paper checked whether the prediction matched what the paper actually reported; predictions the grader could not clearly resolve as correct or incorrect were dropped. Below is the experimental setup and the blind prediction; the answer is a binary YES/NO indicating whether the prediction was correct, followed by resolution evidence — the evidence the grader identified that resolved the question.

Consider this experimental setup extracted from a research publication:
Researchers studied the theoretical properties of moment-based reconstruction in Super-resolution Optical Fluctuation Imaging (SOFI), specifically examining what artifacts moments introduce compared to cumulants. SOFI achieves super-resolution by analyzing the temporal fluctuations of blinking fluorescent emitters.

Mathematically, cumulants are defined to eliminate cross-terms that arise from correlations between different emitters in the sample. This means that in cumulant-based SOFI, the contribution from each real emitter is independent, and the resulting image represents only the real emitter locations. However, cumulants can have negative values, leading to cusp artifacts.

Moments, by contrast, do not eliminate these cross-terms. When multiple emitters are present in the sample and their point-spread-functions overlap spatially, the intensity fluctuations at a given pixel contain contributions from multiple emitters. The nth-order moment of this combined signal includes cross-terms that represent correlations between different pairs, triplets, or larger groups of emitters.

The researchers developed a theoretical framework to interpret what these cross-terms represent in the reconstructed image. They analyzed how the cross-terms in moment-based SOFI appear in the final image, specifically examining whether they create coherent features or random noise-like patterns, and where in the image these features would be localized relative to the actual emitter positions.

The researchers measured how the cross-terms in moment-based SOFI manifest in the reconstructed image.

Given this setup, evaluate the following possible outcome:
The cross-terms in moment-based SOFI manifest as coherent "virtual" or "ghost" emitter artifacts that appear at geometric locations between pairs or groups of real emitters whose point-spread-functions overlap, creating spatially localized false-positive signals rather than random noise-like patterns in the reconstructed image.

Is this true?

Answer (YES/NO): YES